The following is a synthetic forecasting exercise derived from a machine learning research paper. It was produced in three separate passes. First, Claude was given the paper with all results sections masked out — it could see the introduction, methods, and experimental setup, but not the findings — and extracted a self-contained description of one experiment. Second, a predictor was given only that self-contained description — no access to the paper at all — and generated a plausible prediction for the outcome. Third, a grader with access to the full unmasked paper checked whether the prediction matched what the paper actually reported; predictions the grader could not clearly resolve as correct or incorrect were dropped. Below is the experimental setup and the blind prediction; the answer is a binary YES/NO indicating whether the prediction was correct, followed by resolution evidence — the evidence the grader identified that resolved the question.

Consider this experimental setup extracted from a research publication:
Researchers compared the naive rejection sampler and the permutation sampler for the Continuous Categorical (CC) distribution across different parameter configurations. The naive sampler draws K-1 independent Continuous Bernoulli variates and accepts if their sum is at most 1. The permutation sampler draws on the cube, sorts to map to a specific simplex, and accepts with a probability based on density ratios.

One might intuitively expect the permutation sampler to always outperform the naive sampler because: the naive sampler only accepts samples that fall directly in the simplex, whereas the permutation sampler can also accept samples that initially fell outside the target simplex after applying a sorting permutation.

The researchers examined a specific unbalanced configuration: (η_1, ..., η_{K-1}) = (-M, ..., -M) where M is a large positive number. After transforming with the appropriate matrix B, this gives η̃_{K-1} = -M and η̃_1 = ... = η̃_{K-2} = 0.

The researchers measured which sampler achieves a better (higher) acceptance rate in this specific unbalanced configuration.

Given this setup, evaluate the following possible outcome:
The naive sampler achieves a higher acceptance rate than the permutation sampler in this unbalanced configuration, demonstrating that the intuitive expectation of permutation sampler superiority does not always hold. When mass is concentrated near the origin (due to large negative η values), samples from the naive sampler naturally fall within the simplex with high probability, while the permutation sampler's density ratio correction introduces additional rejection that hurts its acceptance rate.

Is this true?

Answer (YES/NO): YES